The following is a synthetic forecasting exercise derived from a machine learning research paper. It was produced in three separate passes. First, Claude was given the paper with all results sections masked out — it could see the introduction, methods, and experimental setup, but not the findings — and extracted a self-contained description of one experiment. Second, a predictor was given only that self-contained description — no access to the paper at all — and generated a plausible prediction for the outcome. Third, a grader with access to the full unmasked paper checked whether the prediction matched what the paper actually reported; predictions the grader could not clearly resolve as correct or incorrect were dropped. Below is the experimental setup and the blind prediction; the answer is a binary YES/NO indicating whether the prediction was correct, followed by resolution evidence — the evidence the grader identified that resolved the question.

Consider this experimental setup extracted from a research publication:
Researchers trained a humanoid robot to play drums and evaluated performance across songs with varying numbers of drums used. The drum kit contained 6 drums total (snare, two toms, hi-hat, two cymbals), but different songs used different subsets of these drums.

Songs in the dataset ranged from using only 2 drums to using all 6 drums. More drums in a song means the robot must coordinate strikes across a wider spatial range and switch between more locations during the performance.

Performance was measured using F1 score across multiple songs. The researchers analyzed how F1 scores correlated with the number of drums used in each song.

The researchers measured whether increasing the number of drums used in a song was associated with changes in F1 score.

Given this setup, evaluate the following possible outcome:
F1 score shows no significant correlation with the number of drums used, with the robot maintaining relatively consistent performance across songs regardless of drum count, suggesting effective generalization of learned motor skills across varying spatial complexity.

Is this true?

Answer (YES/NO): NO